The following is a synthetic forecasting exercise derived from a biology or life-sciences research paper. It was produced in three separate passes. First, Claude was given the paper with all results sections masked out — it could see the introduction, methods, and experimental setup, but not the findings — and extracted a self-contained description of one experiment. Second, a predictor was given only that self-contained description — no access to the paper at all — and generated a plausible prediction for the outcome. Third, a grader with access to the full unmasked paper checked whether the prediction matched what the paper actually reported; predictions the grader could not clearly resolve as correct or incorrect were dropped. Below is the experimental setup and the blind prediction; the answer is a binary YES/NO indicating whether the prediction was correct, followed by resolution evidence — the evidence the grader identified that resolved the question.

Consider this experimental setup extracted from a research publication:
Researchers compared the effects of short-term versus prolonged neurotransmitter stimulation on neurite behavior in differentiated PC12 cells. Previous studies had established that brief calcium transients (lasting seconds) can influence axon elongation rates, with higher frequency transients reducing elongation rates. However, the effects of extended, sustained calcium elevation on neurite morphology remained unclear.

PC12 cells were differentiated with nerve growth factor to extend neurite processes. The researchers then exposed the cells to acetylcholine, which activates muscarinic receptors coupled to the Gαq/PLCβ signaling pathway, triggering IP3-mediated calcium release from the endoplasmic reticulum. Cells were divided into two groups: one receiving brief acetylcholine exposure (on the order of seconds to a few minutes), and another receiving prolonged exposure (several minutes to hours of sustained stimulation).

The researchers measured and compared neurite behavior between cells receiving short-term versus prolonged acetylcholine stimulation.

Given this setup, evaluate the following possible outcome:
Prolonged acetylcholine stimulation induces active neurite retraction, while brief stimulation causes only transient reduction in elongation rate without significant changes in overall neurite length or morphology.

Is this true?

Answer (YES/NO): YES